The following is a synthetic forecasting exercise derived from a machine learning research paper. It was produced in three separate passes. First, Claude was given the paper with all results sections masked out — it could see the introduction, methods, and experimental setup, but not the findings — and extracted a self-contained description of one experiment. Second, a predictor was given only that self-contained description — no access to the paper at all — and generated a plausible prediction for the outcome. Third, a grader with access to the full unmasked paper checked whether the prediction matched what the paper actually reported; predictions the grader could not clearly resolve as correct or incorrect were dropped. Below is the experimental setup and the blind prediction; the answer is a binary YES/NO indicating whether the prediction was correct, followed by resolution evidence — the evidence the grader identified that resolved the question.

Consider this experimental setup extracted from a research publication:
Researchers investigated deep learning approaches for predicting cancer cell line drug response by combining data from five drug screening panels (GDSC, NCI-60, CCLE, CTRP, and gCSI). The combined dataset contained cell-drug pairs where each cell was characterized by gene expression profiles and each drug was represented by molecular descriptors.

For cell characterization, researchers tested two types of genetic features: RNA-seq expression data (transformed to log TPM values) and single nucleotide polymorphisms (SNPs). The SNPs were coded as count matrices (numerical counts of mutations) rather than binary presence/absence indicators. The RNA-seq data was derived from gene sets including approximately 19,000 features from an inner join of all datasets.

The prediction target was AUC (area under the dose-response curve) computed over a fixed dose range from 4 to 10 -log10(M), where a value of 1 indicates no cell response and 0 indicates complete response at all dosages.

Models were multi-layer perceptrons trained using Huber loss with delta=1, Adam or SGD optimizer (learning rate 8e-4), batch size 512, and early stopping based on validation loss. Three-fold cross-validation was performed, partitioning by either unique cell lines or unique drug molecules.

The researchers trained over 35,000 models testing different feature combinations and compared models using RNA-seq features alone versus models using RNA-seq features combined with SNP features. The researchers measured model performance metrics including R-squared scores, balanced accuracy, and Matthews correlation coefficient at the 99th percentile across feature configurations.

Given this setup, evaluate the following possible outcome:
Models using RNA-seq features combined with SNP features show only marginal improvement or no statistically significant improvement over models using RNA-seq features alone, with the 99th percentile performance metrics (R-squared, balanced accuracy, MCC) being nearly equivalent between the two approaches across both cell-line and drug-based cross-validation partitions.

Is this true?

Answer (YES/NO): NO